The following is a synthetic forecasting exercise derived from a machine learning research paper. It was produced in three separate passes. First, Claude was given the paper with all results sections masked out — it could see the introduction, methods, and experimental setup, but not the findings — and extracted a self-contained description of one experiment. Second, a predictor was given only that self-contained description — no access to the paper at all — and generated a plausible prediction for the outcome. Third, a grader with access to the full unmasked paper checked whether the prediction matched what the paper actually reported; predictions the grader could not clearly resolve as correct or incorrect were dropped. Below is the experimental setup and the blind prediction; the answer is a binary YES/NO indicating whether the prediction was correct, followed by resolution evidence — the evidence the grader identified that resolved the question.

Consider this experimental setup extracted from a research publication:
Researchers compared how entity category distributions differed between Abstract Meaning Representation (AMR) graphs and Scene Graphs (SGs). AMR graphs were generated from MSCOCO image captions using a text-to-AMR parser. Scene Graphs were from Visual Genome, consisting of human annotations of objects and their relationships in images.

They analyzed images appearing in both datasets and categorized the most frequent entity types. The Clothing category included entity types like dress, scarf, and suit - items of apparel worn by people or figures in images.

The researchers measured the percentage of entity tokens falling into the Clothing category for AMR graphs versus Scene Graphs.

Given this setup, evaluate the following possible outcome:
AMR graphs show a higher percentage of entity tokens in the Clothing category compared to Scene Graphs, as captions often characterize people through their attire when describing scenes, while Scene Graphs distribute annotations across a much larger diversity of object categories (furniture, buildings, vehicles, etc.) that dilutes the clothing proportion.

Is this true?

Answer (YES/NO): NO